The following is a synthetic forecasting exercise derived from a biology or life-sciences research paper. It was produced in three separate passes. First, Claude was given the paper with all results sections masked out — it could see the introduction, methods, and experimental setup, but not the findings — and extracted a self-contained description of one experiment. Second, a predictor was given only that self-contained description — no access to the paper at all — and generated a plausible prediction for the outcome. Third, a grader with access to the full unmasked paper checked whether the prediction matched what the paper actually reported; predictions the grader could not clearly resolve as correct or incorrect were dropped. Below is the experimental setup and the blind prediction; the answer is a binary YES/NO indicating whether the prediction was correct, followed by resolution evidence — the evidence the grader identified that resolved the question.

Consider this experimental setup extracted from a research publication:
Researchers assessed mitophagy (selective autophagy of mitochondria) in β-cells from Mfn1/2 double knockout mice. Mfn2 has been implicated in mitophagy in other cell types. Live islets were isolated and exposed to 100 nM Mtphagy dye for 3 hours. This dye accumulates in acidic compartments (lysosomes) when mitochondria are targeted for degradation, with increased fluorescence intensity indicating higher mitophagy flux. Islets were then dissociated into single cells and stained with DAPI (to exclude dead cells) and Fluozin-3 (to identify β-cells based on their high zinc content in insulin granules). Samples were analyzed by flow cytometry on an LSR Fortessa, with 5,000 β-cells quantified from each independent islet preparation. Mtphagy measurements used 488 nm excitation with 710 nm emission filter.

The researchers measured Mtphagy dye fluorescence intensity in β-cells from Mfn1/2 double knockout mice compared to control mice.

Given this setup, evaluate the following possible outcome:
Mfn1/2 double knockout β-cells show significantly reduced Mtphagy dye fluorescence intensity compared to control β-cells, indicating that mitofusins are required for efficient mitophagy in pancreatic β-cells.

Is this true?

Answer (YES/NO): NO